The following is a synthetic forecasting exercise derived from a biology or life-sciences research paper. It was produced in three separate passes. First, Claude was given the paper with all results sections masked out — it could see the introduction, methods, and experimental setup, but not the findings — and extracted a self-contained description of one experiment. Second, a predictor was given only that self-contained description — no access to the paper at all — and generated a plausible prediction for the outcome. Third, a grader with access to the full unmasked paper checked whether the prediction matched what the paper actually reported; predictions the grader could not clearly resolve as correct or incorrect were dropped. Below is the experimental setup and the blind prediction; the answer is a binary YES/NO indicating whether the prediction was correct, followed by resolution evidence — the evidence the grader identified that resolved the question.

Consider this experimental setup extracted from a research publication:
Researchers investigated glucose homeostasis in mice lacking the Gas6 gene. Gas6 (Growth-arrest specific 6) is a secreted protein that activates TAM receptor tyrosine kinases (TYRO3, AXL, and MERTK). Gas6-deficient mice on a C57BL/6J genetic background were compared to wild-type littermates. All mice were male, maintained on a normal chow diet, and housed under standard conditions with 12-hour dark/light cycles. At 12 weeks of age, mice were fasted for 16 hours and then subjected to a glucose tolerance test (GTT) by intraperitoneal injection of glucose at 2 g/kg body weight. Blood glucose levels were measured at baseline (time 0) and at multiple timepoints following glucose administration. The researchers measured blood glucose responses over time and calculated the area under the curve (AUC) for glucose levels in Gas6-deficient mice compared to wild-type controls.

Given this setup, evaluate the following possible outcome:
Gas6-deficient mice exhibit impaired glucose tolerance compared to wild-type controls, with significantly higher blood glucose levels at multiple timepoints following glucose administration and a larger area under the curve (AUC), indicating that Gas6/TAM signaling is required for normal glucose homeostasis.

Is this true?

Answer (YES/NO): NO